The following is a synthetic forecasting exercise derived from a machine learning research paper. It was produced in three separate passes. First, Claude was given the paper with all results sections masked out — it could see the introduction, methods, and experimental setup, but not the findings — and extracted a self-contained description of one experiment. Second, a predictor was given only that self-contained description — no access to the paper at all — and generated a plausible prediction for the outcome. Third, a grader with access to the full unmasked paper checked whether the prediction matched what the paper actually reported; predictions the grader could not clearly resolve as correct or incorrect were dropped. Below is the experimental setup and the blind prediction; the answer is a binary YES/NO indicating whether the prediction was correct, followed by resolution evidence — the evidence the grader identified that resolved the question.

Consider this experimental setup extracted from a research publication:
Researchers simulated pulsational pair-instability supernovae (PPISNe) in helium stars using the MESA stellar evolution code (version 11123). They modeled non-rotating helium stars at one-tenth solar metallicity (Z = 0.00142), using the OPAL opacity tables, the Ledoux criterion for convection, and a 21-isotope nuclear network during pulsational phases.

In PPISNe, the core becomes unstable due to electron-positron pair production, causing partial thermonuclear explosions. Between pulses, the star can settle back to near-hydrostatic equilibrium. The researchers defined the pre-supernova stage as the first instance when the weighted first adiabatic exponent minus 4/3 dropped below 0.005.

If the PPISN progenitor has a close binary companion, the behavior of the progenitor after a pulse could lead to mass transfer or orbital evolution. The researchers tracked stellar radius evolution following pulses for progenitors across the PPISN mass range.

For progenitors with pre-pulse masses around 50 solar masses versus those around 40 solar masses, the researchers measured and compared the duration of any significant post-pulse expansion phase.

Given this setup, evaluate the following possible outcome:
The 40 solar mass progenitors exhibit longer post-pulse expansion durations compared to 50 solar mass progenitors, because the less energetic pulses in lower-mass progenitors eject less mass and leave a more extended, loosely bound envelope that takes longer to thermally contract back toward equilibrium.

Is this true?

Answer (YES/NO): NO